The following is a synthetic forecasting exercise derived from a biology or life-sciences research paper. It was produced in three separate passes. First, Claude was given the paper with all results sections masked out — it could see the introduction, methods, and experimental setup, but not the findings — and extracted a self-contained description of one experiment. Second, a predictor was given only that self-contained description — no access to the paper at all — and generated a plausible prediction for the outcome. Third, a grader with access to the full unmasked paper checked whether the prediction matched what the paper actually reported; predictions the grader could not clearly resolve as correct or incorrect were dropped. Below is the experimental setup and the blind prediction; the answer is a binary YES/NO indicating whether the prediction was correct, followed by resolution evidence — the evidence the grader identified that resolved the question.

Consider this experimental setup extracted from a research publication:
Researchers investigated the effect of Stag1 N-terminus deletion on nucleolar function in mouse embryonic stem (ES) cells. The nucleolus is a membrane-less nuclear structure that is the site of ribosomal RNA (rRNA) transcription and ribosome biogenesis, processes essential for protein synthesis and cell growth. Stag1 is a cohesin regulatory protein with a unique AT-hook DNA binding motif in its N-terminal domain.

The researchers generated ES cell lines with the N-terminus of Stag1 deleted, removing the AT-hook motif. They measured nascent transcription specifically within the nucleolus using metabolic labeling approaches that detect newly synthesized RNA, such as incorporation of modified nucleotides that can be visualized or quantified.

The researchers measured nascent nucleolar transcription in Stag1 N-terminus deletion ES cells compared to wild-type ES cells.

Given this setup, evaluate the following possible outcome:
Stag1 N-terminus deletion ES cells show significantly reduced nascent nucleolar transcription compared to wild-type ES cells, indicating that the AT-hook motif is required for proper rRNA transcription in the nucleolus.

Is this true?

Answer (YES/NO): YES